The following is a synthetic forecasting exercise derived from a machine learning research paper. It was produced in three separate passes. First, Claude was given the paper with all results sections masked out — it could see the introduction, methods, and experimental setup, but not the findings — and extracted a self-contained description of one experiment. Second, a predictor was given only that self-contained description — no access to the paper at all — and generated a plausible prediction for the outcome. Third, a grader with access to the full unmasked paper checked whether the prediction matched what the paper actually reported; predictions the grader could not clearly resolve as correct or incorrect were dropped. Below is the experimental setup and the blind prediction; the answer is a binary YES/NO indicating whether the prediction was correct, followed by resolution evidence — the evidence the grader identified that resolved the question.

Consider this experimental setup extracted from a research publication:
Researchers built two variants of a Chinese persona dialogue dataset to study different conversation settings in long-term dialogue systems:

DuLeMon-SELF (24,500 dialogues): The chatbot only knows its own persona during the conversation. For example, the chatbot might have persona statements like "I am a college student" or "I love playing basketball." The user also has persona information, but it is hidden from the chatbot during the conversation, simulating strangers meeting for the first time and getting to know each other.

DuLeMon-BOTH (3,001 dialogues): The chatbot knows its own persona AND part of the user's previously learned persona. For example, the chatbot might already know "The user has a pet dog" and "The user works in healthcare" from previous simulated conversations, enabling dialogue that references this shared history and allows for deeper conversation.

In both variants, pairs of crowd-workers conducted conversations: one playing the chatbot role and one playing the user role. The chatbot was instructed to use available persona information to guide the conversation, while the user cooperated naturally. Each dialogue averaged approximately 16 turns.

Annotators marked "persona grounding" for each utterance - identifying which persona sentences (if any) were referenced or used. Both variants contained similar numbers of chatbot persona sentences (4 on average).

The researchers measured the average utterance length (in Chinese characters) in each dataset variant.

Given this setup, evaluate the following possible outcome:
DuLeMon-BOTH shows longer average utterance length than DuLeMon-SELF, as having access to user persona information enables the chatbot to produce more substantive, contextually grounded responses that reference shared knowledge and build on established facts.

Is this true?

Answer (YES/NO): YES